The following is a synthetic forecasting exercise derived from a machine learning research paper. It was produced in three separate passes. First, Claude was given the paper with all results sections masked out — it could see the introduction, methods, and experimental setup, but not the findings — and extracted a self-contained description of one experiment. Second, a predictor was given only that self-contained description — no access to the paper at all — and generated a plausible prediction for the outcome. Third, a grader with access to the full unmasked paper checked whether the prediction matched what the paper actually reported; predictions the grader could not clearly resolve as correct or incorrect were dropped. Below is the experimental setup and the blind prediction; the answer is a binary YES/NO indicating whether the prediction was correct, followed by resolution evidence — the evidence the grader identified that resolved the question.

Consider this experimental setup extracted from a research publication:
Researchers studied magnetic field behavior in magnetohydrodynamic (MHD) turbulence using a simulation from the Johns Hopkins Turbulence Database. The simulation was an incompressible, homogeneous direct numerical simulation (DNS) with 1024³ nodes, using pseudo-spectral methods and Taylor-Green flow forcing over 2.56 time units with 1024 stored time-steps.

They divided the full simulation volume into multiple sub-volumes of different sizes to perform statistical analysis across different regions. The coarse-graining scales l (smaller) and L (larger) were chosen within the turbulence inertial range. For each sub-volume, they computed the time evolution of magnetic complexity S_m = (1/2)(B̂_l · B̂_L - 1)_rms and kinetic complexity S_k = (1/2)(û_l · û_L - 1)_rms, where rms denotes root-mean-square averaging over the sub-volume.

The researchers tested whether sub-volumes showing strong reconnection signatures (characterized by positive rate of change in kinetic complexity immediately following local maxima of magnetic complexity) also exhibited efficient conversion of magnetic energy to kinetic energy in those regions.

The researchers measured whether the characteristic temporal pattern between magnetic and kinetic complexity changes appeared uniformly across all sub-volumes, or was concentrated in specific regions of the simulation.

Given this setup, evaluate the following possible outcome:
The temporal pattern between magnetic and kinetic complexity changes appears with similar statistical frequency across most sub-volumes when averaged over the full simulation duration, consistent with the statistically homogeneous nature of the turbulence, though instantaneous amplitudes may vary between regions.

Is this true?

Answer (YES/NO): NO